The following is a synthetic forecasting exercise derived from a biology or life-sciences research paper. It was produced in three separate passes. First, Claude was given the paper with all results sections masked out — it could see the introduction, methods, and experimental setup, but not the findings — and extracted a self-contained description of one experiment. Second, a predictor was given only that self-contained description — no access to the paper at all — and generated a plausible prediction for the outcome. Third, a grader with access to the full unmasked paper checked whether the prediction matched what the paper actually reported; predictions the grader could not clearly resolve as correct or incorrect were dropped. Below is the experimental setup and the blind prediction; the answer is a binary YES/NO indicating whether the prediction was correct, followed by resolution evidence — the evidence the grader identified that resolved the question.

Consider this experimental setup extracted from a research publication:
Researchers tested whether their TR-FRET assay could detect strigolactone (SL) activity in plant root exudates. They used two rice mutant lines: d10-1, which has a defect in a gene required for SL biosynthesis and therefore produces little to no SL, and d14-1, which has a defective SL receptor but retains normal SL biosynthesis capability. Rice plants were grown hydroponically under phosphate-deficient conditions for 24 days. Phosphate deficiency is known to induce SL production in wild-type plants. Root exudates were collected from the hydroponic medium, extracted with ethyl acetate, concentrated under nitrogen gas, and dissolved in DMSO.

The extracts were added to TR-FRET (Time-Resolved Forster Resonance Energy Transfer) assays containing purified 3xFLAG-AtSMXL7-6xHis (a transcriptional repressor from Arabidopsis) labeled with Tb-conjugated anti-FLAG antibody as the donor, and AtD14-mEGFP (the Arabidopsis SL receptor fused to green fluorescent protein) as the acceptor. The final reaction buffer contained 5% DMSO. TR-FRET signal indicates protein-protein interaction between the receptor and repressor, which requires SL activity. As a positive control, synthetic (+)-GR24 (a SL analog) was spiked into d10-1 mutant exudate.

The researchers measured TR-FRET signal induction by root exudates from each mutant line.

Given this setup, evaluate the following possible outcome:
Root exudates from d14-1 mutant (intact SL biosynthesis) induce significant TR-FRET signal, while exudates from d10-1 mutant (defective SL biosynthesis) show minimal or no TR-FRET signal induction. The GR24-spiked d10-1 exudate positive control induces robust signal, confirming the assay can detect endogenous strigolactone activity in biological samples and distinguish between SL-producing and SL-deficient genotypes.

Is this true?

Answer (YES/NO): YES